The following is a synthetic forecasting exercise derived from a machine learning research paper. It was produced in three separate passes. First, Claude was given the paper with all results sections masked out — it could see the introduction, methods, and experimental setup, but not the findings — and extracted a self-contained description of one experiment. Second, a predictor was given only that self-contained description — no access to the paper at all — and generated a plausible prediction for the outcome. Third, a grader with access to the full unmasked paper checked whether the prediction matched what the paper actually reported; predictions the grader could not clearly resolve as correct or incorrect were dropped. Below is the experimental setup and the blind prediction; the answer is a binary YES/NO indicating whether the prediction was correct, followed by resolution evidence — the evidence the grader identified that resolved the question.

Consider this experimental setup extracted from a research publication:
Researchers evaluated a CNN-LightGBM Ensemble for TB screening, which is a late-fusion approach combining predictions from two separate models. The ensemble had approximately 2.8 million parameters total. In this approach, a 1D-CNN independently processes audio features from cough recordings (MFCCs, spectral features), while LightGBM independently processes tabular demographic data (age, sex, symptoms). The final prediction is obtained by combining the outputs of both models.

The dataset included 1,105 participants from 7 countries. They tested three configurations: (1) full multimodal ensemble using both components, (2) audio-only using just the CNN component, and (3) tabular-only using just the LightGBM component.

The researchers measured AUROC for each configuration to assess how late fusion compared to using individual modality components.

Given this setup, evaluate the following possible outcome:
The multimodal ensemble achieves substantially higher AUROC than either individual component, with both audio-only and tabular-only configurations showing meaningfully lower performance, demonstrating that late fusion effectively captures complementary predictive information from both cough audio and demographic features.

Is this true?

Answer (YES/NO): NO